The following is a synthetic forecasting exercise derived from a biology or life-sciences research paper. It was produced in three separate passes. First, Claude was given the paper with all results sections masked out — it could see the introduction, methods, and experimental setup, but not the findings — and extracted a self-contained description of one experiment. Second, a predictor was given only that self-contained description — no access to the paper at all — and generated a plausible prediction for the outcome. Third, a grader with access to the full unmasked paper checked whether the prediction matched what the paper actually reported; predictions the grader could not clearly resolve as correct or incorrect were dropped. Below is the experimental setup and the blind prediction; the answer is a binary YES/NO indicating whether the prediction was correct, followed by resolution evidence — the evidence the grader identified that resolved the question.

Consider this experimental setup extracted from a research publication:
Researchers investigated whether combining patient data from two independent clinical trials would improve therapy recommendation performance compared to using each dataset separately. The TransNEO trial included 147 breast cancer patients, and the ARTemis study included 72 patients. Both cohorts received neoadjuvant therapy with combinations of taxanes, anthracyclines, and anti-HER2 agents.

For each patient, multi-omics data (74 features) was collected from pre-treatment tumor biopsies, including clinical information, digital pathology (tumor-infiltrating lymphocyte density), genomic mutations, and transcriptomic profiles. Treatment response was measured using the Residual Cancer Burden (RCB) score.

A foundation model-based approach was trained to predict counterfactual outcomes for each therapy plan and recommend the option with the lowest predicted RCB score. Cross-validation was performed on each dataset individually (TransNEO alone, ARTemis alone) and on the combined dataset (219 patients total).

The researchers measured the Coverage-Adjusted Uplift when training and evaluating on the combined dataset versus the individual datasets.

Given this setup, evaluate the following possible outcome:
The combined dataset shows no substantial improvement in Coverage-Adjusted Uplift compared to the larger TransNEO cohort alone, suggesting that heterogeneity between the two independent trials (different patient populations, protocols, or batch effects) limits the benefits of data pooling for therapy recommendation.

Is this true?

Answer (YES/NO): NO